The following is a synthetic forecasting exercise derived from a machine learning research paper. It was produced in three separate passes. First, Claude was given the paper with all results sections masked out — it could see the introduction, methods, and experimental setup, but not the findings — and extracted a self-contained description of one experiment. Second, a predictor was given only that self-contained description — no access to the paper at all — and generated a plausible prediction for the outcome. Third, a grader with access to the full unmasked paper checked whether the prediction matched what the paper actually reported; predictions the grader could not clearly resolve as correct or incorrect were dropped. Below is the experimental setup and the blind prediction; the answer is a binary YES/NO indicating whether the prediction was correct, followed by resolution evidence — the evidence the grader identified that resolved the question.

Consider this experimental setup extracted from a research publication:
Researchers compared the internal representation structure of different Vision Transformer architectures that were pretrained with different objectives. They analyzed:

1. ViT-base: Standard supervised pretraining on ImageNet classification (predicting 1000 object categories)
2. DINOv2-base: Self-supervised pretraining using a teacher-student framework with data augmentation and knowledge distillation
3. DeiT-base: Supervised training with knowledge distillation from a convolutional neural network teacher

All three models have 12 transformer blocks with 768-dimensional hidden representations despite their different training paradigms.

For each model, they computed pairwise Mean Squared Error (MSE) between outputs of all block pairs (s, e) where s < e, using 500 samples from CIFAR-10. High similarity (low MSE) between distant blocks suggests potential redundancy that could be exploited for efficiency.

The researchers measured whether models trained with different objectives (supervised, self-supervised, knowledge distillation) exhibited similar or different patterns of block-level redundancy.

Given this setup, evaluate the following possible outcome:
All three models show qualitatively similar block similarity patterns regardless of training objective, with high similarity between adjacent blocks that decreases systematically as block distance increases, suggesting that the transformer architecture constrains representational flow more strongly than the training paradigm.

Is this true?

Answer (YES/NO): NO